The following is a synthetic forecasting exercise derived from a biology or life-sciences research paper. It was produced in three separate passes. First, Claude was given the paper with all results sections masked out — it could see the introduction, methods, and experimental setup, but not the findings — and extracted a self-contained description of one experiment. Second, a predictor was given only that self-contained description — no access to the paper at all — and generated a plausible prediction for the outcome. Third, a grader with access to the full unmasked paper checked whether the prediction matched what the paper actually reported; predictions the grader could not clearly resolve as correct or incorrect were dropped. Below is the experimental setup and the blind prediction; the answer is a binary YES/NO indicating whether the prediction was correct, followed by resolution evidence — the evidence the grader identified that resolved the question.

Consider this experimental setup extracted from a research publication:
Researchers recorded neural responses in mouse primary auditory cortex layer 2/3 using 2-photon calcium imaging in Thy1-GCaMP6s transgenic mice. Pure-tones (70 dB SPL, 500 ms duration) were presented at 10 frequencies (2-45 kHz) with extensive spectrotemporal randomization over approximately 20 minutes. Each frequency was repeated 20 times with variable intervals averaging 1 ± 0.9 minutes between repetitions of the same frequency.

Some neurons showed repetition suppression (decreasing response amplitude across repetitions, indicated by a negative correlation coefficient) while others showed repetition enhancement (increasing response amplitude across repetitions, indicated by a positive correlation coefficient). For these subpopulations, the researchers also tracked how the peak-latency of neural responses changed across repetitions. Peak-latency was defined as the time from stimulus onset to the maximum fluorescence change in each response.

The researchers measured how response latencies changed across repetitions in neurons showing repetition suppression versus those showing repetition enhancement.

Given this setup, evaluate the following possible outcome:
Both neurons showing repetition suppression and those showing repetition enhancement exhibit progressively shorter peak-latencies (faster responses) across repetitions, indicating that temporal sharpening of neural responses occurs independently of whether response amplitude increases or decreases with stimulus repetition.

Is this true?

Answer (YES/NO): NO